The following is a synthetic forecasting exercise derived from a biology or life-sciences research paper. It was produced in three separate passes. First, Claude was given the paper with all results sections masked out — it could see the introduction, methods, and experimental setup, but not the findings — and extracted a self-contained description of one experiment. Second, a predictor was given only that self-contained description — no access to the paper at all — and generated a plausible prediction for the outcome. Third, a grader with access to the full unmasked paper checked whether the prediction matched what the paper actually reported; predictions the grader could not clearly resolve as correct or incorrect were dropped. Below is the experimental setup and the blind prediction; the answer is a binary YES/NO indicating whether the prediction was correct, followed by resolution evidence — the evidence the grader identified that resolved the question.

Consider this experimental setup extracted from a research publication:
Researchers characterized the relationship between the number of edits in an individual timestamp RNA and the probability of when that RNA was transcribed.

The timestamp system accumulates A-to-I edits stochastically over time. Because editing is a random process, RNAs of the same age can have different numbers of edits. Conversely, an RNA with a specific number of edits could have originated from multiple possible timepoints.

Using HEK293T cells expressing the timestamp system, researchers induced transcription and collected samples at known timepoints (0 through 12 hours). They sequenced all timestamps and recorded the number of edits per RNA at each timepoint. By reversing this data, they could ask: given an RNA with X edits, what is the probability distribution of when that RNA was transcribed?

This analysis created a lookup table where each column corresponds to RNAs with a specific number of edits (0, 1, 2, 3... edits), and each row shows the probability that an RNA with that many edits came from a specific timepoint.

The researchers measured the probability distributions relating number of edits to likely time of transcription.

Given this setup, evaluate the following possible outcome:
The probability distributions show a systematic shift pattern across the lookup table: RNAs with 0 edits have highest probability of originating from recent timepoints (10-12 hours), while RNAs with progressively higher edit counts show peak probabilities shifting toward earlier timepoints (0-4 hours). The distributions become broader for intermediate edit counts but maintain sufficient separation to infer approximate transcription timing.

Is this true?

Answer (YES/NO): NO